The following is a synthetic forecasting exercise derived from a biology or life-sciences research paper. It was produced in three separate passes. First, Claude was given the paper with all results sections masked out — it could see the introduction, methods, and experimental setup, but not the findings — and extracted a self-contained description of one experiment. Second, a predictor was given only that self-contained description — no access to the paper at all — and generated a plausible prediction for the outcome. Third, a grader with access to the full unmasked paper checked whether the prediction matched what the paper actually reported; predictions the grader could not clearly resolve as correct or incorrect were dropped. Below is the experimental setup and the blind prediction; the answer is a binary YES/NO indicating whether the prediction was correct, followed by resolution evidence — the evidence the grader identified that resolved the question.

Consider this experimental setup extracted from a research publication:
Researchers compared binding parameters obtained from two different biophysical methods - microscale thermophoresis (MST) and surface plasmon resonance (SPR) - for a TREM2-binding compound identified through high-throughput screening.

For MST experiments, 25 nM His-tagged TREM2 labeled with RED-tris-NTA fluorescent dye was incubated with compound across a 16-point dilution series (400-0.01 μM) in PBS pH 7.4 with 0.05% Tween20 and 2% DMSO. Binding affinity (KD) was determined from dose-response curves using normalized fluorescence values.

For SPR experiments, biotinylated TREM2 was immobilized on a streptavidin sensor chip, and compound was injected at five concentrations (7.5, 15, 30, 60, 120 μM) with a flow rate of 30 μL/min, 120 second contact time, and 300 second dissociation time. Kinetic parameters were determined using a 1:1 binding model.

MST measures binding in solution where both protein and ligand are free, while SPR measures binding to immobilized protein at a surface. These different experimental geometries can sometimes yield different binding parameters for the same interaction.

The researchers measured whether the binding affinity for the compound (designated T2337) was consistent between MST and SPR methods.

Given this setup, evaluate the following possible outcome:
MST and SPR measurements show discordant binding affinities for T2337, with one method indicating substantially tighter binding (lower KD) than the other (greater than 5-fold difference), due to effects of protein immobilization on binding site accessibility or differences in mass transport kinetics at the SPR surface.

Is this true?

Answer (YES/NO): NO